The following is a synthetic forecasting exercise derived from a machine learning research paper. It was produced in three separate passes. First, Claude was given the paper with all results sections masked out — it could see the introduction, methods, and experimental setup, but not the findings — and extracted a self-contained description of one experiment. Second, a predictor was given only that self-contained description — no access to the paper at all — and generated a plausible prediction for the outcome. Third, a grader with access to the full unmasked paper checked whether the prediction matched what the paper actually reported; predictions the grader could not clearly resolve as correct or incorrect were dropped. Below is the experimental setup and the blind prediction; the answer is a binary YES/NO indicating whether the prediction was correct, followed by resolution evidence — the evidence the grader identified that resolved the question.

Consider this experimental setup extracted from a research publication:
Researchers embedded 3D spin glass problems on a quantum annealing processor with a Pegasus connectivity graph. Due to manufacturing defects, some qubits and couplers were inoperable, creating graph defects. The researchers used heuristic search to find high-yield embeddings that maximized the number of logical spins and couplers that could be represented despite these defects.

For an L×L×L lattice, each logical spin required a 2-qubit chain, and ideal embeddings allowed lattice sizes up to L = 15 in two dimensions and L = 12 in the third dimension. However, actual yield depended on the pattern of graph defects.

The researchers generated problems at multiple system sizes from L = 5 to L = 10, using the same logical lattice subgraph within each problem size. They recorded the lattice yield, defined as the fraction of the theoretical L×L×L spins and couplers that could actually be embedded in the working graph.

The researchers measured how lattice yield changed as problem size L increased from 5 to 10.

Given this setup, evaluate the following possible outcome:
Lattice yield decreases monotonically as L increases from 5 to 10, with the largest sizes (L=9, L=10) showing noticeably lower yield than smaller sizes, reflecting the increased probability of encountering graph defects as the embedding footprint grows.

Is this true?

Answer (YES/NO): YES